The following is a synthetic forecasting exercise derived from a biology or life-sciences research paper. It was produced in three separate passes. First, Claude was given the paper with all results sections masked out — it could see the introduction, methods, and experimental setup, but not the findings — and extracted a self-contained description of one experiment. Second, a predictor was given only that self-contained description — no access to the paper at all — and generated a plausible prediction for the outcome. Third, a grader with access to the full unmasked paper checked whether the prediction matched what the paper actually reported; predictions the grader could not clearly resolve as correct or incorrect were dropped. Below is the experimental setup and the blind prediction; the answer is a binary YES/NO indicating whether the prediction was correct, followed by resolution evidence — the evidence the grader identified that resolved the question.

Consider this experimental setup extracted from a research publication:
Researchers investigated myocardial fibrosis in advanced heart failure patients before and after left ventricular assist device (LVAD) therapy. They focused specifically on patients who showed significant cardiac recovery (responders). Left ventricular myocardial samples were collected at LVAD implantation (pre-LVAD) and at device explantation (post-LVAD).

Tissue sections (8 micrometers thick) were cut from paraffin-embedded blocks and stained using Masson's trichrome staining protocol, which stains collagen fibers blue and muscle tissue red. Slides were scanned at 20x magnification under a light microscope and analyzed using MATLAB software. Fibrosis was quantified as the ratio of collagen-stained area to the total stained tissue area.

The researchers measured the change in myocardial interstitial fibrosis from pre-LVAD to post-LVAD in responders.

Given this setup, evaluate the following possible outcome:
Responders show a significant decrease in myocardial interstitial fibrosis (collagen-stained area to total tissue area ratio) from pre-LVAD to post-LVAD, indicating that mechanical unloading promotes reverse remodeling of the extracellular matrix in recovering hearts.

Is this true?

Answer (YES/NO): YES